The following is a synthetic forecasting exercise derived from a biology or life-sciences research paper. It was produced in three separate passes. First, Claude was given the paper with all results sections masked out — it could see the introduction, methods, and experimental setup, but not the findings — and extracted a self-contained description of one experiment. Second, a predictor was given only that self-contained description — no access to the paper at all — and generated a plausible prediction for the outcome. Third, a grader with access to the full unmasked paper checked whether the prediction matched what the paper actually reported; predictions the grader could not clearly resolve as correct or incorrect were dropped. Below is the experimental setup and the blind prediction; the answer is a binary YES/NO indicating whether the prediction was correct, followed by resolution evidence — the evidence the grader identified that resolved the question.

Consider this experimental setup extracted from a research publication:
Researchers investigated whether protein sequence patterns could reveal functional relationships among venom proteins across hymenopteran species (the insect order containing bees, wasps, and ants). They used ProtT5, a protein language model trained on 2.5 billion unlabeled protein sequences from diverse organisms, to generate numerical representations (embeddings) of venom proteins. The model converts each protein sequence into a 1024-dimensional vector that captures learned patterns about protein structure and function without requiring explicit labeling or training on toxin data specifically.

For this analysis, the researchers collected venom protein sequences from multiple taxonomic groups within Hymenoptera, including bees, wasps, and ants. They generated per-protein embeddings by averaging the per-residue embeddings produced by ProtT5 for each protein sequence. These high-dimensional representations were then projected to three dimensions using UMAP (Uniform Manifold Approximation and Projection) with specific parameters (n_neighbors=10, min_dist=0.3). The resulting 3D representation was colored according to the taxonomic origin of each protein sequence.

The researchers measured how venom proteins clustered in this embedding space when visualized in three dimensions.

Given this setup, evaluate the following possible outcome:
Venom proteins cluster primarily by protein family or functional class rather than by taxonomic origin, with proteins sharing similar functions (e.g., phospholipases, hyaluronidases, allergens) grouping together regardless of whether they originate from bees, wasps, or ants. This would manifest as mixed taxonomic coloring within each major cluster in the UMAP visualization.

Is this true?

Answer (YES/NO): NO